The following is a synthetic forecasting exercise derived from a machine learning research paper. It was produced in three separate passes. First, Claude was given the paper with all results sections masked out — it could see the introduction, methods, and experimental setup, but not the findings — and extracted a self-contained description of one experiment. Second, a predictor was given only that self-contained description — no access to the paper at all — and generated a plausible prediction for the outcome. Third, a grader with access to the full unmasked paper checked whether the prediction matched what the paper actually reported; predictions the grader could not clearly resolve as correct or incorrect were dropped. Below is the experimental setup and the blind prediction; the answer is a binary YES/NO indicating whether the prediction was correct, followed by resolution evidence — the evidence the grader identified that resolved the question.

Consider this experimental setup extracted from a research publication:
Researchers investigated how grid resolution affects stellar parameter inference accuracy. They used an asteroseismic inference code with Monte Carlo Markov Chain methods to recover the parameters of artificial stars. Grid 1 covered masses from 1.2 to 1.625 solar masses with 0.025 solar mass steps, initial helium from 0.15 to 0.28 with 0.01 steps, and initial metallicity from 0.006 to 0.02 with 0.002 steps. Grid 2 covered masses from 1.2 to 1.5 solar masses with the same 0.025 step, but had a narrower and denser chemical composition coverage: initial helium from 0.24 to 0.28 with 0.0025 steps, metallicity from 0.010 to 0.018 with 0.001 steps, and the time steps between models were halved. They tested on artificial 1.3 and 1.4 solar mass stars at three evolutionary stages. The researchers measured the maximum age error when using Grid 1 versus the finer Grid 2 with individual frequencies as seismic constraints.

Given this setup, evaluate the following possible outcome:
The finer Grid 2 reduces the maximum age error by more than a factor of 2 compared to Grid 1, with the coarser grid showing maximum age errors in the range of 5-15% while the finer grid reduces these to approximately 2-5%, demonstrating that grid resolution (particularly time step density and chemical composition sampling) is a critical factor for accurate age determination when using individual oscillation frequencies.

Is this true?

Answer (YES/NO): NO